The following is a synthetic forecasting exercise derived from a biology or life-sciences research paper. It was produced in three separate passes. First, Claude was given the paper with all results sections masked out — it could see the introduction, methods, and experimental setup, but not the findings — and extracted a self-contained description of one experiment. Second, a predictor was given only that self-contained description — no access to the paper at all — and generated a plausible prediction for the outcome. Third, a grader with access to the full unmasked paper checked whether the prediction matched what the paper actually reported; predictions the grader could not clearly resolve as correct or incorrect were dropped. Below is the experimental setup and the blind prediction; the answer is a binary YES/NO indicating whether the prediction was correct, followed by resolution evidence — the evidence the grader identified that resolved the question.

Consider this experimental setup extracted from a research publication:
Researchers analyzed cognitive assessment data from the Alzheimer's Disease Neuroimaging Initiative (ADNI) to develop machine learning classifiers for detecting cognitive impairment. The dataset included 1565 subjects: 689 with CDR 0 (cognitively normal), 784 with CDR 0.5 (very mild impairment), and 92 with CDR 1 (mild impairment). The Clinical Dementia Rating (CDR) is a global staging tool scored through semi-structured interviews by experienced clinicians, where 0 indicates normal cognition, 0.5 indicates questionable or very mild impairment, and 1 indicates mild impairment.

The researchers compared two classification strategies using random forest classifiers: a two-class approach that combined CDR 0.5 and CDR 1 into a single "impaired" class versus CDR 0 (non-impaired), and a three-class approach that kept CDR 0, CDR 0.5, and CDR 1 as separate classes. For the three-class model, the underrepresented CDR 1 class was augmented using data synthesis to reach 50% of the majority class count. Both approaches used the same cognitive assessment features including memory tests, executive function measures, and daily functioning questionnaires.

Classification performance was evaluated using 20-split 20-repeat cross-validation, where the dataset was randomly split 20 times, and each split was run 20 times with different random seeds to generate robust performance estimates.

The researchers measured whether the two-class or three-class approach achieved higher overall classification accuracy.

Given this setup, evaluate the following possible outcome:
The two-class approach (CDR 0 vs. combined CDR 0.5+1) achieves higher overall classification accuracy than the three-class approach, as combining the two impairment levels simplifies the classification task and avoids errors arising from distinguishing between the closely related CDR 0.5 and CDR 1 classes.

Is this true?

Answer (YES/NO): YES